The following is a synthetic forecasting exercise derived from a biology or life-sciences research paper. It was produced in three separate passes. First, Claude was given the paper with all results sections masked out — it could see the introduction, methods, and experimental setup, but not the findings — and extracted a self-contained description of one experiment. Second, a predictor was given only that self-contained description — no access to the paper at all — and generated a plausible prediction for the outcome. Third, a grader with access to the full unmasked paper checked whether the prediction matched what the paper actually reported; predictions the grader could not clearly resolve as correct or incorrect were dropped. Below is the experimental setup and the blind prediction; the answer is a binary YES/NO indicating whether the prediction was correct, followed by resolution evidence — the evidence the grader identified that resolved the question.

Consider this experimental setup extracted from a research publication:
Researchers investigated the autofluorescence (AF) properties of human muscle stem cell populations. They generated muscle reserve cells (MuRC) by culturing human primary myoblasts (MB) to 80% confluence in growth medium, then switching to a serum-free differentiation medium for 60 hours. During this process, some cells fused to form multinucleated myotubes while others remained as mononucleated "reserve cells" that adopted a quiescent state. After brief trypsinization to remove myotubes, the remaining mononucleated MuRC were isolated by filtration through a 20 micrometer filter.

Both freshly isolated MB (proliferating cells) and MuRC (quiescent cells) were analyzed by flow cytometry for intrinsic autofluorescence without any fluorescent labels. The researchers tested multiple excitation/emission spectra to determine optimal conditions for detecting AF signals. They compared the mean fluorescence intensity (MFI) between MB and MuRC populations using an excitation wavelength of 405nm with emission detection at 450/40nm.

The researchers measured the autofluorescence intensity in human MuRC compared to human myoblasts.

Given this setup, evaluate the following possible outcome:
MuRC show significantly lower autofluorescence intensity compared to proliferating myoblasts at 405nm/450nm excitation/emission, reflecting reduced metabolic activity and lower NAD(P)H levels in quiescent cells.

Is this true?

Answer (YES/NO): NO